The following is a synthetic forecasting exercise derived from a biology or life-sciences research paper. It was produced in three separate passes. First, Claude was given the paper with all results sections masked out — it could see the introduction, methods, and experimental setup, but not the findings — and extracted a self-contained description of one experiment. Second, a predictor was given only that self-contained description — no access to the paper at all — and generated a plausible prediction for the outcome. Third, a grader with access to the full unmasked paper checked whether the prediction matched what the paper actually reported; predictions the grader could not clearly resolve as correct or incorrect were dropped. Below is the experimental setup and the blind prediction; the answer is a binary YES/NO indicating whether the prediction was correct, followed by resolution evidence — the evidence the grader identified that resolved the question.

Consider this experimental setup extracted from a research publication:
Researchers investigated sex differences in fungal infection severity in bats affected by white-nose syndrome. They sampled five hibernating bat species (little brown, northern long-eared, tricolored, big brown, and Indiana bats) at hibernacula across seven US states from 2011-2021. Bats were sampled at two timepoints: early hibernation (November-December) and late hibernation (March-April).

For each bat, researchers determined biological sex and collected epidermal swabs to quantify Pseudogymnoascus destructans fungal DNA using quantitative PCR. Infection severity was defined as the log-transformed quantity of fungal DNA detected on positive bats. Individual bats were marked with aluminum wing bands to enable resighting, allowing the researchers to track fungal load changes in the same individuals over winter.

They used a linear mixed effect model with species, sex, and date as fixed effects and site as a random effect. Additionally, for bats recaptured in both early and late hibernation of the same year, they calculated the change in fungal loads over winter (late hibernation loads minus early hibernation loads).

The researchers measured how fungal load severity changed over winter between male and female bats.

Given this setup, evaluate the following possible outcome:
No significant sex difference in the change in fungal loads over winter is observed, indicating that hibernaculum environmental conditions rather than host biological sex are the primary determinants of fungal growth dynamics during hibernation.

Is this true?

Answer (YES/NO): NO